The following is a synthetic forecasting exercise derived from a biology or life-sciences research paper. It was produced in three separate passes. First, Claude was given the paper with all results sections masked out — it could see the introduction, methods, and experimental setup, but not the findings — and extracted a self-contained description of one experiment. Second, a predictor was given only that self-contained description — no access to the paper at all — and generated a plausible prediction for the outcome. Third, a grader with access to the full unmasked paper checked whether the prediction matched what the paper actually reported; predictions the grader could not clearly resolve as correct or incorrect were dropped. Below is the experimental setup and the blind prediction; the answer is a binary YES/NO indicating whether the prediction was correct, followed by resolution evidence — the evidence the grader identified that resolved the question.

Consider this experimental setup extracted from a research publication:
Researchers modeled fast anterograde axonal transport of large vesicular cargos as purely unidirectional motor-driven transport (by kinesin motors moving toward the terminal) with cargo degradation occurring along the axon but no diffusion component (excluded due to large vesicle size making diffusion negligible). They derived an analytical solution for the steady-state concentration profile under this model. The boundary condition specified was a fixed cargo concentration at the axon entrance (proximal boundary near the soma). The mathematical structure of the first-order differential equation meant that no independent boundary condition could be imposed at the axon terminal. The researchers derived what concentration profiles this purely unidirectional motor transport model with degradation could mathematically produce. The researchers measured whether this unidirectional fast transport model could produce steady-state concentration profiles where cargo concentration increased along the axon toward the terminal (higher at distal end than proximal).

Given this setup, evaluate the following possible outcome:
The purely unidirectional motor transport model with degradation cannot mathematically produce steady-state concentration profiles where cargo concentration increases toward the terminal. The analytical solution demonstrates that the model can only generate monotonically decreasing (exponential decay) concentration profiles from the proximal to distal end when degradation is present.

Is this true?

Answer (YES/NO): YES